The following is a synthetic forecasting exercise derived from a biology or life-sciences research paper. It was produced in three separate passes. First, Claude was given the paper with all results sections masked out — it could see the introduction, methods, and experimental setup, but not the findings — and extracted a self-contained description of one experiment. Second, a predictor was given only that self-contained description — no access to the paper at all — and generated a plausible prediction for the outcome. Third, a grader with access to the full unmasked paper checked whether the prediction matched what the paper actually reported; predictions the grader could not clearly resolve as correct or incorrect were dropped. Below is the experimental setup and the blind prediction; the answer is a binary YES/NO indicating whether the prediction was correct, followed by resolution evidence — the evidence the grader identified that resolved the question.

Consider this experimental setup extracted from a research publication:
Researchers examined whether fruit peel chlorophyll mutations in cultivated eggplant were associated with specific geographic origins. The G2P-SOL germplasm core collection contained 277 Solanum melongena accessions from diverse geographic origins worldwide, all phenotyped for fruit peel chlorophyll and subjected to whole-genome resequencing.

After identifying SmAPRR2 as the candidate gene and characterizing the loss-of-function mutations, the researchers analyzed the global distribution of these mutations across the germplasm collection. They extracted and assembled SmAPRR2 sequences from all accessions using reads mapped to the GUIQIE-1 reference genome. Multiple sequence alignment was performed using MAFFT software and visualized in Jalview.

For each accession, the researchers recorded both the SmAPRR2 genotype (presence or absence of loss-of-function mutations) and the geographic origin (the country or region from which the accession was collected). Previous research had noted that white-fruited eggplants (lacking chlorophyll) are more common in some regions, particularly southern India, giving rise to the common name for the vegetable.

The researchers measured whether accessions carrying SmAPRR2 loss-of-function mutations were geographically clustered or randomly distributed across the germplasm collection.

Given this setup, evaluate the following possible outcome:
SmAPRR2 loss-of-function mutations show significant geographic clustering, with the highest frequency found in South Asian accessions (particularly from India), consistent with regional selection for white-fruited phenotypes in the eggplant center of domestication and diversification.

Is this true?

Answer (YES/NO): NO